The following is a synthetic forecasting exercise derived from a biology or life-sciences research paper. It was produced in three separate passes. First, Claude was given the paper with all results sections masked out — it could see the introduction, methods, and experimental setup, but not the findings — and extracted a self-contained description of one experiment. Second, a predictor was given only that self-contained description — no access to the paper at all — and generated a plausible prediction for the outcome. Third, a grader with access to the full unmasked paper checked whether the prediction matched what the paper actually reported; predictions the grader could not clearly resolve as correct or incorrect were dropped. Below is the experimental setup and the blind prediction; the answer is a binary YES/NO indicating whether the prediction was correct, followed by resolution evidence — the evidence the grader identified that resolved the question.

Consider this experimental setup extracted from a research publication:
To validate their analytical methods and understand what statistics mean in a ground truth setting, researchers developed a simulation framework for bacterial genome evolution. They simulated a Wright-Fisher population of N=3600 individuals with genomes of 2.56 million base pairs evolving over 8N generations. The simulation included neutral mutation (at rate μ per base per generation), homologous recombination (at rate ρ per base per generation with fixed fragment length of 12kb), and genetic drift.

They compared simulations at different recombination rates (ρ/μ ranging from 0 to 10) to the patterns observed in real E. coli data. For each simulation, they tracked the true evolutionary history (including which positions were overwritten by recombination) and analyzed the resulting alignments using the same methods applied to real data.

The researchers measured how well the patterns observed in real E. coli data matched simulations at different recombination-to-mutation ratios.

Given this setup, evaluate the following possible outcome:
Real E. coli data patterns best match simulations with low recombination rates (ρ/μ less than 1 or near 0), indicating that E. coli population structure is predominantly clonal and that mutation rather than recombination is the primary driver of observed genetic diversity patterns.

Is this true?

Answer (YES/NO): NO